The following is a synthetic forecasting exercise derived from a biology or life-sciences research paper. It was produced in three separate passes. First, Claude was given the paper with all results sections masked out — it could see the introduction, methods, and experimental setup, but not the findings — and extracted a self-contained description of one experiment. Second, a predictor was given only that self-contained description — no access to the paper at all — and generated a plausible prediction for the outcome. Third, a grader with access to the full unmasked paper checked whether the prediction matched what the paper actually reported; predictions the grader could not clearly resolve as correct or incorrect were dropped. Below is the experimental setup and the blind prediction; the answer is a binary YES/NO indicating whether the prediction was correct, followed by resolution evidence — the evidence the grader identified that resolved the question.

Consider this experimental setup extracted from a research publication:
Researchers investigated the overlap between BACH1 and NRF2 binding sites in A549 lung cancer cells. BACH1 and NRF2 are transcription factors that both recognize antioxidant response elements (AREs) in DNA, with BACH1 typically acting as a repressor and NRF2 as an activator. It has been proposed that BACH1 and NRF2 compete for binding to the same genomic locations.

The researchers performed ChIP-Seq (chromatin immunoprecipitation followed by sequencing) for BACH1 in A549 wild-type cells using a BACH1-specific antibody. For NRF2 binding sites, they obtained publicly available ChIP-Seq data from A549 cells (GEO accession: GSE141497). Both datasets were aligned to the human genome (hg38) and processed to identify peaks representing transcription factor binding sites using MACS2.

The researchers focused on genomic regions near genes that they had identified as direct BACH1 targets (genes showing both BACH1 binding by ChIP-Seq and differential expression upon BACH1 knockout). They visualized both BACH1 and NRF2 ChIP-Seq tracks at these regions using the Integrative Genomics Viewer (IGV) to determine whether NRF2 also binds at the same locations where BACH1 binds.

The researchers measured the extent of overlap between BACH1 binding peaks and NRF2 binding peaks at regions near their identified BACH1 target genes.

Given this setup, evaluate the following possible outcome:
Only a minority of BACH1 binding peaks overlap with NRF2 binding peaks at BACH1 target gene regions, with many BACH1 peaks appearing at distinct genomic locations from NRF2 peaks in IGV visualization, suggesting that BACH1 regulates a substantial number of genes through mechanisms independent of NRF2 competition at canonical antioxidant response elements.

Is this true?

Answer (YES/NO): NO